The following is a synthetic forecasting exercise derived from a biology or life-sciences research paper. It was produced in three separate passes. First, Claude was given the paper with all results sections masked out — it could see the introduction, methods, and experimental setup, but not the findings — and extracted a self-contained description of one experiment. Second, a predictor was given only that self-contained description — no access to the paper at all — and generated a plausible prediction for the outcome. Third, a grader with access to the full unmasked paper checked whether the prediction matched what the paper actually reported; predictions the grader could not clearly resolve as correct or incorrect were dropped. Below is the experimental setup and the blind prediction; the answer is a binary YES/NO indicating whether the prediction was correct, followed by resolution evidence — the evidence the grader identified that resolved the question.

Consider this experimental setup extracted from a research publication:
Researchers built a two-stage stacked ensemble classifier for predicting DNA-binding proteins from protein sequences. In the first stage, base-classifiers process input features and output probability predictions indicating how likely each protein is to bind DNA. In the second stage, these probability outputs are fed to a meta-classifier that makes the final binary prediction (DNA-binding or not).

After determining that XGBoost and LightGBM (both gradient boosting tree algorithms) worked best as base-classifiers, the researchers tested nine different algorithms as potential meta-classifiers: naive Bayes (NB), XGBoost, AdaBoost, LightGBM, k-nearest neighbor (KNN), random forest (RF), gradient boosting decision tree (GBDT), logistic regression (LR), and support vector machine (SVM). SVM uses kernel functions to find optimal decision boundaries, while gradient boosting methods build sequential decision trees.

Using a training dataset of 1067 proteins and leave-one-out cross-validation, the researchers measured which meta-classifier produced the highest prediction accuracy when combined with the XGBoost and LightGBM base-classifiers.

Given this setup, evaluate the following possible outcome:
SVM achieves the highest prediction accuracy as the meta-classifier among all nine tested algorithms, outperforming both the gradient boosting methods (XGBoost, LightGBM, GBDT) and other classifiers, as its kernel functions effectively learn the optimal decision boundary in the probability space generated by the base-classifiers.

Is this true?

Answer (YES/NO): YES